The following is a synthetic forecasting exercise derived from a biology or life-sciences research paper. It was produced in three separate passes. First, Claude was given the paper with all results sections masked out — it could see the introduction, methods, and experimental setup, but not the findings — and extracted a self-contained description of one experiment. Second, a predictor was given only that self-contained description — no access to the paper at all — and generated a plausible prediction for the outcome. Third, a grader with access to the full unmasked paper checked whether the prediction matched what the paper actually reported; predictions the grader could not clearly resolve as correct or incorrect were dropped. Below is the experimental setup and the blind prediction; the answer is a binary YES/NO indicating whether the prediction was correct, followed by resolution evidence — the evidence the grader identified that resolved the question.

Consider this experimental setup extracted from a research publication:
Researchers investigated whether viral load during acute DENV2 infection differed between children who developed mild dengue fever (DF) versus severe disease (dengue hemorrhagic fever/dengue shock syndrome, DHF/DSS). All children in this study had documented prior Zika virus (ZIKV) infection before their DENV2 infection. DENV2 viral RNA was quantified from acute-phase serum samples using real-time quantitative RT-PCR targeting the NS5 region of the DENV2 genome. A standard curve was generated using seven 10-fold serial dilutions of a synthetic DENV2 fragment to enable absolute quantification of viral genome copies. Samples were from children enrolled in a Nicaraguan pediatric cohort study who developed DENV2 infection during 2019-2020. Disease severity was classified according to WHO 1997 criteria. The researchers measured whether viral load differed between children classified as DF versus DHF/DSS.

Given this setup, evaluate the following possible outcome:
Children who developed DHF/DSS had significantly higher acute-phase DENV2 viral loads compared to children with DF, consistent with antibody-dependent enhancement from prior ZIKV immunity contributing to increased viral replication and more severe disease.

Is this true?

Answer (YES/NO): NO